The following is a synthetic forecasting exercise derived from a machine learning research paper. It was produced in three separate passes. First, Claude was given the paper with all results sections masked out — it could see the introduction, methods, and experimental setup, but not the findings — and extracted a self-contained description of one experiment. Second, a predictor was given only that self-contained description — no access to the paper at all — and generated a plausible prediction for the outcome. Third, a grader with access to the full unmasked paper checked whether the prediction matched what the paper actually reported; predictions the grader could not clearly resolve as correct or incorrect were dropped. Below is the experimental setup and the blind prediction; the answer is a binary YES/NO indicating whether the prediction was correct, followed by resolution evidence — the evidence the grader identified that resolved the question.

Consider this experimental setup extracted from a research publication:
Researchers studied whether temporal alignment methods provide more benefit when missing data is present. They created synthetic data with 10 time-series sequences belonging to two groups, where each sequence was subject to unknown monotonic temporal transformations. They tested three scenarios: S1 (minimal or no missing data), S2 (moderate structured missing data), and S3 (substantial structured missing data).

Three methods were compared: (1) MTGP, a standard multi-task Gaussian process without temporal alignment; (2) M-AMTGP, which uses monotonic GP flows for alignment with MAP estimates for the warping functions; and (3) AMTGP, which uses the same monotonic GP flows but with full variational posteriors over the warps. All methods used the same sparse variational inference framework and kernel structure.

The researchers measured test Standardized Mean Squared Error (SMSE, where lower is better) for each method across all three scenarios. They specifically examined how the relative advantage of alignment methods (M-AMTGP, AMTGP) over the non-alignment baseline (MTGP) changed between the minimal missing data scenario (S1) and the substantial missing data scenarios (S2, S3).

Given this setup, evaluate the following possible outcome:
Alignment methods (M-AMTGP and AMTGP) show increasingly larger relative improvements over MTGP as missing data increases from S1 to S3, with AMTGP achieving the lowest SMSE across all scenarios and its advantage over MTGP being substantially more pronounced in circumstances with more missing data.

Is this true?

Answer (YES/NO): NO